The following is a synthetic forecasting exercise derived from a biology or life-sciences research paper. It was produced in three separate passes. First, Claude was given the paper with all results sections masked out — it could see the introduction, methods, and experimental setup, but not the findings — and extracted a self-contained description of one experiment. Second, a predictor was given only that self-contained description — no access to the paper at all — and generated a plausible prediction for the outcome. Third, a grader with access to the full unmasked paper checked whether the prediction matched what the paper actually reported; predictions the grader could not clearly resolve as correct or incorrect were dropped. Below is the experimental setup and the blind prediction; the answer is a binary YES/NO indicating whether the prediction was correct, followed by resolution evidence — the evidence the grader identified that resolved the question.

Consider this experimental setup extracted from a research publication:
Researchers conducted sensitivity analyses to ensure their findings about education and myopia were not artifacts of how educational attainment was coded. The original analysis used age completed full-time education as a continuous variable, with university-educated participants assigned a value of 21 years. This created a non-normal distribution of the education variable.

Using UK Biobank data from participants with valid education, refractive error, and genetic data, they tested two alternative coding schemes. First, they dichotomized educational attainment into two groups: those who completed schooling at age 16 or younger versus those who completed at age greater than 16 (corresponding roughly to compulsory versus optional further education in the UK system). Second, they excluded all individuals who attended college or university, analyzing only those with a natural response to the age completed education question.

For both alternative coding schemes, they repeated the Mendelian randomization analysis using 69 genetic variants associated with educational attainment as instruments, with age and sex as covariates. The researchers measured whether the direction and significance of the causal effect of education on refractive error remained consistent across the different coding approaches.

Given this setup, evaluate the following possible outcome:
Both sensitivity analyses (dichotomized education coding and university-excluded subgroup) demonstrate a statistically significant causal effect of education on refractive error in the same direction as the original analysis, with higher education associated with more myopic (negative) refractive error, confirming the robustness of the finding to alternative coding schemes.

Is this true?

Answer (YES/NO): NO